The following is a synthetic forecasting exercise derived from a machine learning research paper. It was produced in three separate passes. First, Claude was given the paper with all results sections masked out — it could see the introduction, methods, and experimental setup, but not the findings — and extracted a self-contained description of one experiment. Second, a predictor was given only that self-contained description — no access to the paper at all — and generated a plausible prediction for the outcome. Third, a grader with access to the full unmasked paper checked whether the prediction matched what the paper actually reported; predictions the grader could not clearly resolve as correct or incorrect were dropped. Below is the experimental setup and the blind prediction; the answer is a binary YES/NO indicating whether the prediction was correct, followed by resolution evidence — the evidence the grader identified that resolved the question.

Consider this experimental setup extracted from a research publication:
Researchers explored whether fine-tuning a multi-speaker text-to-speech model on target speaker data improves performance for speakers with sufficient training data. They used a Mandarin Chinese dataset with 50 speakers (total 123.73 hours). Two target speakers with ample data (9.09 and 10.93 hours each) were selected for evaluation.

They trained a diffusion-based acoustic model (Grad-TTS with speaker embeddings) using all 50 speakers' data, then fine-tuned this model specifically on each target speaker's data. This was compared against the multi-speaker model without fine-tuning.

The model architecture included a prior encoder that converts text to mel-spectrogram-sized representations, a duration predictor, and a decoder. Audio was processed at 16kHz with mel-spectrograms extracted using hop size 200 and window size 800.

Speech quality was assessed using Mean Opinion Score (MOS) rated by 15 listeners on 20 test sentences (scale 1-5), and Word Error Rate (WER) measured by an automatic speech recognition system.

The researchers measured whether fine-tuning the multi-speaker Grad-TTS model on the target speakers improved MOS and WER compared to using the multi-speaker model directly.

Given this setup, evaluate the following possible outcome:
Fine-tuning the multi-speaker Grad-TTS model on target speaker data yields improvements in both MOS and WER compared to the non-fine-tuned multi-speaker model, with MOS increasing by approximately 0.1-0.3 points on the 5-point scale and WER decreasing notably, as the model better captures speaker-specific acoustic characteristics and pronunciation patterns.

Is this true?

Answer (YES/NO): NO